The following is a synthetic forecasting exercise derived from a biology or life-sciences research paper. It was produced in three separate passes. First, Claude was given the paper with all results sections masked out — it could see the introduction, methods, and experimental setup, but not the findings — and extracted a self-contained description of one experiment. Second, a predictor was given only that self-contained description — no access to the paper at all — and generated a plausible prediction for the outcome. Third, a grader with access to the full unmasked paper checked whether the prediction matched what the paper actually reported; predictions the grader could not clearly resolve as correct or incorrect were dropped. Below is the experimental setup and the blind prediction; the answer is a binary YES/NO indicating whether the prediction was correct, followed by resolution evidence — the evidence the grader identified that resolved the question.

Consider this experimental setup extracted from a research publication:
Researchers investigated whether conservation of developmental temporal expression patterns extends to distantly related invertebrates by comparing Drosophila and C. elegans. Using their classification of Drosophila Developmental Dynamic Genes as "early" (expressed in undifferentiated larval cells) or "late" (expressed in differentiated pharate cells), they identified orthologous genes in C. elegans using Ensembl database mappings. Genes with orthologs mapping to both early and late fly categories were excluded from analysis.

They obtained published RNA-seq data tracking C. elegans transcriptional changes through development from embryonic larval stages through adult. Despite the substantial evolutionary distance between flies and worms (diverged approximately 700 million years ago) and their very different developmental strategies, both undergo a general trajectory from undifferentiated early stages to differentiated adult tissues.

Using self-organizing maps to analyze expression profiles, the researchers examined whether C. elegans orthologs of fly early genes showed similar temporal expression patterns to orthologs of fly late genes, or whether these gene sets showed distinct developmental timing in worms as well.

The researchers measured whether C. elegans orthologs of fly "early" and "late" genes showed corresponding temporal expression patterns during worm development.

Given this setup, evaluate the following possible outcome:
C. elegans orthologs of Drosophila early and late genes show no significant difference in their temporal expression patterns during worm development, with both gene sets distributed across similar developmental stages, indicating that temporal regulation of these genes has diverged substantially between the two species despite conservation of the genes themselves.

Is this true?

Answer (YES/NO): NO